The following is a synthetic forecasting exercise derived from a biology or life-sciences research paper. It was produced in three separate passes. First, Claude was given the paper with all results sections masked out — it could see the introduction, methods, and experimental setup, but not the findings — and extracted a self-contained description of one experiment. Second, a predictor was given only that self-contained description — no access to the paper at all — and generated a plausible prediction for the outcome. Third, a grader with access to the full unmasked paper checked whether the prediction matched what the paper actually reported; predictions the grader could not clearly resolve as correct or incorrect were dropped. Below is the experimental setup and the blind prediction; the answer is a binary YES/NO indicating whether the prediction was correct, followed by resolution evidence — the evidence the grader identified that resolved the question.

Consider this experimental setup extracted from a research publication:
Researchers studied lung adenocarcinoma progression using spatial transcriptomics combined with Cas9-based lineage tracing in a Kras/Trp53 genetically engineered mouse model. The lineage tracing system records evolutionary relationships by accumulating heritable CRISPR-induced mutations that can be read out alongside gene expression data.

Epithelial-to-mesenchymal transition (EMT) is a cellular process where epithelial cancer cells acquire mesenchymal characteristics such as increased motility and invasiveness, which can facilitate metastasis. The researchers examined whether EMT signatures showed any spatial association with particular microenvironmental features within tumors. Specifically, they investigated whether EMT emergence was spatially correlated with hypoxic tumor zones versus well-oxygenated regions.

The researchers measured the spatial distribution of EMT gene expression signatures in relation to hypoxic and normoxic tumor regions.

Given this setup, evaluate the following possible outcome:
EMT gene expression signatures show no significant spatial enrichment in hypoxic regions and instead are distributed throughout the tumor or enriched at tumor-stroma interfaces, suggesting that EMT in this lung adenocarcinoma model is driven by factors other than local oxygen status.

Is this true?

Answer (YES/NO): NO